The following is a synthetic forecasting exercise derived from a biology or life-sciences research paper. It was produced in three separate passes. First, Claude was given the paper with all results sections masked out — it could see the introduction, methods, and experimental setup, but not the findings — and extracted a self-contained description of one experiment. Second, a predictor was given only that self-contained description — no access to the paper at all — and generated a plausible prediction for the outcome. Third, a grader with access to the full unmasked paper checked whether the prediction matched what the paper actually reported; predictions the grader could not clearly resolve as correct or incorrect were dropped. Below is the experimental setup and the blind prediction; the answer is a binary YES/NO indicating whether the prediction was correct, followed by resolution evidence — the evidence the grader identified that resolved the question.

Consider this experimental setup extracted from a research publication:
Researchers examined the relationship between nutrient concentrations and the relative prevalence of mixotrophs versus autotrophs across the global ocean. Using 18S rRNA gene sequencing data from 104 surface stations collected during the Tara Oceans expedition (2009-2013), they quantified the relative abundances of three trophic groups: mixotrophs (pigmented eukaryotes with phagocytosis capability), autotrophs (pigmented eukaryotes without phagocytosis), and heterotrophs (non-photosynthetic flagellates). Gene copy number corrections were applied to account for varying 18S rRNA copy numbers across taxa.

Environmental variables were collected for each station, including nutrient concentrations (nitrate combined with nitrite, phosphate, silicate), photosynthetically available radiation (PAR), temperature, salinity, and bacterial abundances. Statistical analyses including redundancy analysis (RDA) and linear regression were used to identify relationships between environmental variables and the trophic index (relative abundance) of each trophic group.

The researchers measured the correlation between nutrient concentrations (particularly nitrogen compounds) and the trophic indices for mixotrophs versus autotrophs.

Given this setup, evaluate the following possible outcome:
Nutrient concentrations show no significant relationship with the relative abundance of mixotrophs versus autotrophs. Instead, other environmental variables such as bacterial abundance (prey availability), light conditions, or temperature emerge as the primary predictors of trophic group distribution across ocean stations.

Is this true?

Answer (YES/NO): NO